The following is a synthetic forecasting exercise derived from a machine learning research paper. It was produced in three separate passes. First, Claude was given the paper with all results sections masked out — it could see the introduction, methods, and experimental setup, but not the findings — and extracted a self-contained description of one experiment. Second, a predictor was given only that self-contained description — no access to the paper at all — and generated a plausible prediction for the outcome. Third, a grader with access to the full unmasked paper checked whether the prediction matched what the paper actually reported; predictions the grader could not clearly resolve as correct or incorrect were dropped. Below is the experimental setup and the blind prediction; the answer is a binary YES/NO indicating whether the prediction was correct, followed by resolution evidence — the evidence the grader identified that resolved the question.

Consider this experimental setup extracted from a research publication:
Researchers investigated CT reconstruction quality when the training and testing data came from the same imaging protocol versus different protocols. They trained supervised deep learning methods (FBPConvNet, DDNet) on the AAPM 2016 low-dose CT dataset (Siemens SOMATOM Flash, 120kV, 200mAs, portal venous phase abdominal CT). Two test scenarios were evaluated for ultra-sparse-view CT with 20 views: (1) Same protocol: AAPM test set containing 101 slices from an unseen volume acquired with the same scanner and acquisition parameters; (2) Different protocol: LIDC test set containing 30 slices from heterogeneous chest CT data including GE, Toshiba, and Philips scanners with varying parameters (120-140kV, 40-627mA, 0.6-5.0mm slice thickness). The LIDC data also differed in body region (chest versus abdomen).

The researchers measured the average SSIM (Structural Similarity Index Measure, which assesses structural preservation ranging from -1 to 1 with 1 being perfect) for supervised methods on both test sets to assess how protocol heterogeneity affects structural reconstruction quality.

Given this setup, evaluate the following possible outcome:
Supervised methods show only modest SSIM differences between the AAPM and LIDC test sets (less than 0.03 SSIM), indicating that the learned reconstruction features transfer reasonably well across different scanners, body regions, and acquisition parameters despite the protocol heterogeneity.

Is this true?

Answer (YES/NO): NO